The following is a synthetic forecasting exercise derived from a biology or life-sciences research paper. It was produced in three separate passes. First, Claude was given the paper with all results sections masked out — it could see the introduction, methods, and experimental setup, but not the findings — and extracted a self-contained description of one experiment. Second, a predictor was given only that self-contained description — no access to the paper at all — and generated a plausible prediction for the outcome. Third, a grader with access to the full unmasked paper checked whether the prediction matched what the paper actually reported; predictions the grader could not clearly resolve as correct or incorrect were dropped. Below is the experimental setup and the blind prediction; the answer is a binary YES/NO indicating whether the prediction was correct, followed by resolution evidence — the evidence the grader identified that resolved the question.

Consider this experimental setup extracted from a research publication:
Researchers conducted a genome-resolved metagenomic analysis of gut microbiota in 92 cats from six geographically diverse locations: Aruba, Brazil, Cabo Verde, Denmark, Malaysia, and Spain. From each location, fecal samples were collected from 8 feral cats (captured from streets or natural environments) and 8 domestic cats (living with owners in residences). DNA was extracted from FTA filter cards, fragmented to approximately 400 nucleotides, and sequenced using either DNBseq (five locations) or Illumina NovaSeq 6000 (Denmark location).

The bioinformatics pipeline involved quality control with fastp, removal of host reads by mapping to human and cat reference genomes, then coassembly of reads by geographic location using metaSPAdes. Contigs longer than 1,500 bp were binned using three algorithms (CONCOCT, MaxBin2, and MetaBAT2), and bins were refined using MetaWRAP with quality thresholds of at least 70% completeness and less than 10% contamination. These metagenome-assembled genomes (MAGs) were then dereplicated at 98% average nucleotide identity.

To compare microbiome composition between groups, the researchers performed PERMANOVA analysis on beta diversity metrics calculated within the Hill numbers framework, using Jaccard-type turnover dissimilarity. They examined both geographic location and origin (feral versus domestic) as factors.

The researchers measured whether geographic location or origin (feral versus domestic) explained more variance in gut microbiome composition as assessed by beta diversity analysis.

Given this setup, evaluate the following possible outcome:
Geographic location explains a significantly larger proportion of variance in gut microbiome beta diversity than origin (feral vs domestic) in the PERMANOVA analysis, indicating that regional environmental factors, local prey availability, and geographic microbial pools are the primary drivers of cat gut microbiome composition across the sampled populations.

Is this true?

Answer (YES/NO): YES